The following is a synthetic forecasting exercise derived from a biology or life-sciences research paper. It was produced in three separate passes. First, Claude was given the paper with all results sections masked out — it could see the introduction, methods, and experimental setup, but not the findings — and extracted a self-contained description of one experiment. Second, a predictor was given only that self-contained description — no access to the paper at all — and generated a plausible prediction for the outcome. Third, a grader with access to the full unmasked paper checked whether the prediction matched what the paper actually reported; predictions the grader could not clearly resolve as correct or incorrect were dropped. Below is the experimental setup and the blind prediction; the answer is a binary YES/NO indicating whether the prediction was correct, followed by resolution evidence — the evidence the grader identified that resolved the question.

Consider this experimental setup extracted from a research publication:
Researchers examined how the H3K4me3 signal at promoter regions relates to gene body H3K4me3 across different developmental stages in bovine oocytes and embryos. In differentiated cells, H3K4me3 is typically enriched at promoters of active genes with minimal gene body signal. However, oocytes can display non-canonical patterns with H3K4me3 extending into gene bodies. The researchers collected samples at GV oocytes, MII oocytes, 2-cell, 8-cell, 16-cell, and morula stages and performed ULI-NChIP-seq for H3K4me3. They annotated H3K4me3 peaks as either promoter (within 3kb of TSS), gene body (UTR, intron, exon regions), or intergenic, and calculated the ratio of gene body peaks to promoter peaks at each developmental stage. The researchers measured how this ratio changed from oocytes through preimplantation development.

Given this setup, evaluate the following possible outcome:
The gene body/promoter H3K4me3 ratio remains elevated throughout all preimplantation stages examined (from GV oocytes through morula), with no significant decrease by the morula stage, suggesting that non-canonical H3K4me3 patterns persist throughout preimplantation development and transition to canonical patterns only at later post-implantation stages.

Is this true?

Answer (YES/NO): NO